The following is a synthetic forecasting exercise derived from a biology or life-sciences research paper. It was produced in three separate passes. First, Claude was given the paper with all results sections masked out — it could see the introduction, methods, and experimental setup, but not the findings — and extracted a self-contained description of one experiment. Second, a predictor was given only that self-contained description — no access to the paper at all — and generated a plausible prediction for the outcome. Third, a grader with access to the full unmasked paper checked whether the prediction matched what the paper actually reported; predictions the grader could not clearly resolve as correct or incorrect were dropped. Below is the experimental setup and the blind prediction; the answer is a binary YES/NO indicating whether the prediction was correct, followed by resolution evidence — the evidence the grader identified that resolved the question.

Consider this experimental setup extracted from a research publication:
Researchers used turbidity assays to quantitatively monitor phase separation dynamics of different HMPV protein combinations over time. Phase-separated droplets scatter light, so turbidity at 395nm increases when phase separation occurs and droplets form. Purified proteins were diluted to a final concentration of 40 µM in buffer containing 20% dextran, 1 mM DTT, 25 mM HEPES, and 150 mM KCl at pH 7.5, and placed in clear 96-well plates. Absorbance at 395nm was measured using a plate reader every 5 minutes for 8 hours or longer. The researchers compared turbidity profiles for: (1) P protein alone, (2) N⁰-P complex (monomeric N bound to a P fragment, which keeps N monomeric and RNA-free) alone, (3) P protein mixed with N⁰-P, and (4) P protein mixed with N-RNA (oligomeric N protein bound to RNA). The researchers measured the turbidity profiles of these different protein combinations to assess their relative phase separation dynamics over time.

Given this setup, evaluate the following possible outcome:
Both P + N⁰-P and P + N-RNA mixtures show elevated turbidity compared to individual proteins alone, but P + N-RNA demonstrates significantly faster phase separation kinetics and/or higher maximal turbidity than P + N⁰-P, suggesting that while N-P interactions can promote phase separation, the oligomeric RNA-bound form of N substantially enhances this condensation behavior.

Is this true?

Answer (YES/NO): NO